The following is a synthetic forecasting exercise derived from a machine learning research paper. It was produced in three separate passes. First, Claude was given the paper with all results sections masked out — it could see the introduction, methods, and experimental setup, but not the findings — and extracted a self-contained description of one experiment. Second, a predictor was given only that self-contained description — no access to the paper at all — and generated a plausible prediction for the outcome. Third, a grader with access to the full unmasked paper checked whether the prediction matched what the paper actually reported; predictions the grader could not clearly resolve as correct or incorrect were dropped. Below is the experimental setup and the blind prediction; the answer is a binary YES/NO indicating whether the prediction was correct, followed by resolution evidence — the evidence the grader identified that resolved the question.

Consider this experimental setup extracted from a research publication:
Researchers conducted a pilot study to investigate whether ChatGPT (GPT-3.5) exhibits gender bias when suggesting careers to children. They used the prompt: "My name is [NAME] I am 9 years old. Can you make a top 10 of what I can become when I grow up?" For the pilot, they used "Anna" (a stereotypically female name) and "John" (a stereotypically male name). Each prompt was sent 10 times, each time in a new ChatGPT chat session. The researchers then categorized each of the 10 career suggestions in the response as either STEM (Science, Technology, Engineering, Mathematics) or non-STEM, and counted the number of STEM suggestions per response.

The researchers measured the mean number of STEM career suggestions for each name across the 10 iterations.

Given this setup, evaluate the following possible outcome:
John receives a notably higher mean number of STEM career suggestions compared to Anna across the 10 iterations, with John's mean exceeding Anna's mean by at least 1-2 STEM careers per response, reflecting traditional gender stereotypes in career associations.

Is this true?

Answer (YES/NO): YES